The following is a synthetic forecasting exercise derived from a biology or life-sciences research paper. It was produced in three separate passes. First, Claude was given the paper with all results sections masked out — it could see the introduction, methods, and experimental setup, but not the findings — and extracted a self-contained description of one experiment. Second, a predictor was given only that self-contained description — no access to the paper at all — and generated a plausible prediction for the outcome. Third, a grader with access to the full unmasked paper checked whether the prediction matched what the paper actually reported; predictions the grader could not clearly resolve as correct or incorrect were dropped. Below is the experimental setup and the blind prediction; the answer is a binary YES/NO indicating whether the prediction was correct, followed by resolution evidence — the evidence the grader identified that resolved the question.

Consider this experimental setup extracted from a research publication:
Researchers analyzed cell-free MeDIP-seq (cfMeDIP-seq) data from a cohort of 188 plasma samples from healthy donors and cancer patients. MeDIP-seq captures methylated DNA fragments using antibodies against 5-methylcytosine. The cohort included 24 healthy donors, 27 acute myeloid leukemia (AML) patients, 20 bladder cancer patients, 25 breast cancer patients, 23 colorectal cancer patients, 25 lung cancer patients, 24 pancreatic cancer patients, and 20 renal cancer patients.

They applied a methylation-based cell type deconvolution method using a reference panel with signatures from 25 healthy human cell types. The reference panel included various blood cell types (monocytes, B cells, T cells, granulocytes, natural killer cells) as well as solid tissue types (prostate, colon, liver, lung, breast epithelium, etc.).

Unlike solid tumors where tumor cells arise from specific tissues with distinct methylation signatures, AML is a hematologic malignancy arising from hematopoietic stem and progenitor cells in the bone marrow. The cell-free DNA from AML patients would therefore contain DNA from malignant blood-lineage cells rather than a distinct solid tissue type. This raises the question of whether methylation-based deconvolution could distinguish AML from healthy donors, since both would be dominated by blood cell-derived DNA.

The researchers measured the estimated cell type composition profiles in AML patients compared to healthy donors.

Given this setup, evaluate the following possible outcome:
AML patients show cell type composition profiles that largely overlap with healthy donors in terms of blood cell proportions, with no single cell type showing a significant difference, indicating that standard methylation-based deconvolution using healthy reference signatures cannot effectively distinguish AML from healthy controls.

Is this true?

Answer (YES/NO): NO